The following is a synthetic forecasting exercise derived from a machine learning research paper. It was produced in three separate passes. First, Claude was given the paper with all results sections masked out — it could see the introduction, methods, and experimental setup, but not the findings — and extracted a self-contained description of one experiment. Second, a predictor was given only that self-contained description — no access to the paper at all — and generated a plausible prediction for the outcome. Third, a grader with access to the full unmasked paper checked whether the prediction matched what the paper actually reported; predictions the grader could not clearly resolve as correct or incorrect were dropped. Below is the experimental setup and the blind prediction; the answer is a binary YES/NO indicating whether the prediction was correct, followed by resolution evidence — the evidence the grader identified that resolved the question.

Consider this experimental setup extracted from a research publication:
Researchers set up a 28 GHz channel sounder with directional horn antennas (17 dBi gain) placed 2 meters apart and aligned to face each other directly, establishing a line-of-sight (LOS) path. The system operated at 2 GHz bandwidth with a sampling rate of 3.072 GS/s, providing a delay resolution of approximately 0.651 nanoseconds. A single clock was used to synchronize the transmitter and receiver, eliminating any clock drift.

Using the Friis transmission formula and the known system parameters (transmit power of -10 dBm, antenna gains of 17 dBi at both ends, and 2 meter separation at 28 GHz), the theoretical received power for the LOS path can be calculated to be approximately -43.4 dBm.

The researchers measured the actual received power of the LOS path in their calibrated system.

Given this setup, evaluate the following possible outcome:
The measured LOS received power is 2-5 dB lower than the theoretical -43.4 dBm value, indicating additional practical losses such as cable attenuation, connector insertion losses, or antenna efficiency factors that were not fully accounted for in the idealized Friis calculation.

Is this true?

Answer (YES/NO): NO